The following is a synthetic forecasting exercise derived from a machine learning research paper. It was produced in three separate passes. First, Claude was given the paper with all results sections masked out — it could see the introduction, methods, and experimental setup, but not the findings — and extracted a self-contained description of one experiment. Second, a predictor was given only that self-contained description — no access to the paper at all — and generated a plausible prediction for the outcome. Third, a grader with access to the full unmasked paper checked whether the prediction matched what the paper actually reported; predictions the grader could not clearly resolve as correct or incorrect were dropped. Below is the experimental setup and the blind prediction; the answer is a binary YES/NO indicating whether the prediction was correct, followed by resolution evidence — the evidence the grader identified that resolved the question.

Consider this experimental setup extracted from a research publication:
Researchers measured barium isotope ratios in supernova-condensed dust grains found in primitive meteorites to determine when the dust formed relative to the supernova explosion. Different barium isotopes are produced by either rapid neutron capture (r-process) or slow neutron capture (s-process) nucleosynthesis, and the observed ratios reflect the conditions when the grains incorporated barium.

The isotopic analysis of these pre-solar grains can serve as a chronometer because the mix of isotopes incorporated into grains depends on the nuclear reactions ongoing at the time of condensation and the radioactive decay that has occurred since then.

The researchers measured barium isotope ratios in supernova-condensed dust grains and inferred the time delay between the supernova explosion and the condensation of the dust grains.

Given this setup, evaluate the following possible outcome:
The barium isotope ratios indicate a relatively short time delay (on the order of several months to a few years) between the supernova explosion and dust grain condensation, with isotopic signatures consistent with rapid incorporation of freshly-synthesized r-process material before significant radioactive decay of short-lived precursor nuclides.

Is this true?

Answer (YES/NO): NO